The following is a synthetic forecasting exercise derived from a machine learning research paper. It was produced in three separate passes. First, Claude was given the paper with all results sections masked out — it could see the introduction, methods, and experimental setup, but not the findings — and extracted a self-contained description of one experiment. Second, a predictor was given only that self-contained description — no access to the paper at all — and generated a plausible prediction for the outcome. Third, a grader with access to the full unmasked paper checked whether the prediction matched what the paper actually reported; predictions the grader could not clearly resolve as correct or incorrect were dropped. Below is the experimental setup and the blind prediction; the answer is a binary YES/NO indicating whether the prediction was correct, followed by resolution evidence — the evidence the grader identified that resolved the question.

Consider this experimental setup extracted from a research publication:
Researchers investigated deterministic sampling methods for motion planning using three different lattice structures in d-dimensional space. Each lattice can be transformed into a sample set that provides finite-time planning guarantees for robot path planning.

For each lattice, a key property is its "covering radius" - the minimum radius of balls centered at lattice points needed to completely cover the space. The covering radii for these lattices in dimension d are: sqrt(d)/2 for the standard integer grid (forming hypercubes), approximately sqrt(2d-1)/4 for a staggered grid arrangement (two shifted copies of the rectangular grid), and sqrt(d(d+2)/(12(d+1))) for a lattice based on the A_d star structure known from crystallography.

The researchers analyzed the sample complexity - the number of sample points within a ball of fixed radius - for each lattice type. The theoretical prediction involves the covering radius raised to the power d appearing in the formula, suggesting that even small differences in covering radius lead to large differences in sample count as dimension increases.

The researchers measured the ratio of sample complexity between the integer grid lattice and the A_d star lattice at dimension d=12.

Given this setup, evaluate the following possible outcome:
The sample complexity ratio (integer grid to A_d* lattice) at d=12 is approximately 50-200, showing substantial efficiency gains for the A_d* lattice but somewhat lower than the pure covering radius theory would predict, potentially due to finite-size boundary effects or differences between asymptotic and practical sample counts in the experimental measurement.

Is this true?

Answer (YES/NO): YES